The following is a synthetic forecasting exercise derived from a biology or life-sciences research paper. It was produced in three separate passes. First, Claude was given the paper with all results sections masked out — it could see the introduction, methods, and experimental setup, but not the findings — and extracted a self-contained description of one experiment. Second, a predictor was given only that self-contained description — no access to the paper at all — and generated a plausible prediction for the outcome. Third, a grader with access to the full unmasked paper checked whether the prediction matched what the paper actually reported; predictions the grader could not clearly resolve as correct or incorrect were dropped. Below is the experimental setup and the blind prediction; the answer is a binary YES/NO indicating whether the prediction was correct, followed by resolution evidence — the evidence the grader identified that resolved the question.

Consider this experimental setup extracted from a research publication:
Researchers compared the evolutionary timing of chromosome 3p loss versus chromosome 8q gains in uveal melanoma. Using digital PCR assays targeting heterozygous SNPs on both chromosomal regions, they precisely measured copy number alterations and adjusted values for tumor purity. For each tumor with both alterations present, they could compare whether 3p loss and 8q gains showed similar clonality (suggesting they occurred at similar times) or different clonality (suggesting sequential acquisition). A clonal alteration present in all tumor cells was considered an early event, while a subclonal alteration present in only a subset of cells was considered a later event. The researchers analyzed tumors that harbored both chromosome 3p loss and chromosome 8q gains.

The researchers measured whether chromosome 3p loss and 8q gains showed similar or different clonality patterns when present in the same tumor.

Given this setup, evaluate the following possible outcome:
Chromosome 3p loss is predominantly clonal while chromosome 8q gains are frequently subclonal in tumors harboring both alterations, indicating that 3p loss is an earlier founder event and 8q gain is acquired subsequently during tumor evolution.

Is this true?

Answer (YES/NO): YES